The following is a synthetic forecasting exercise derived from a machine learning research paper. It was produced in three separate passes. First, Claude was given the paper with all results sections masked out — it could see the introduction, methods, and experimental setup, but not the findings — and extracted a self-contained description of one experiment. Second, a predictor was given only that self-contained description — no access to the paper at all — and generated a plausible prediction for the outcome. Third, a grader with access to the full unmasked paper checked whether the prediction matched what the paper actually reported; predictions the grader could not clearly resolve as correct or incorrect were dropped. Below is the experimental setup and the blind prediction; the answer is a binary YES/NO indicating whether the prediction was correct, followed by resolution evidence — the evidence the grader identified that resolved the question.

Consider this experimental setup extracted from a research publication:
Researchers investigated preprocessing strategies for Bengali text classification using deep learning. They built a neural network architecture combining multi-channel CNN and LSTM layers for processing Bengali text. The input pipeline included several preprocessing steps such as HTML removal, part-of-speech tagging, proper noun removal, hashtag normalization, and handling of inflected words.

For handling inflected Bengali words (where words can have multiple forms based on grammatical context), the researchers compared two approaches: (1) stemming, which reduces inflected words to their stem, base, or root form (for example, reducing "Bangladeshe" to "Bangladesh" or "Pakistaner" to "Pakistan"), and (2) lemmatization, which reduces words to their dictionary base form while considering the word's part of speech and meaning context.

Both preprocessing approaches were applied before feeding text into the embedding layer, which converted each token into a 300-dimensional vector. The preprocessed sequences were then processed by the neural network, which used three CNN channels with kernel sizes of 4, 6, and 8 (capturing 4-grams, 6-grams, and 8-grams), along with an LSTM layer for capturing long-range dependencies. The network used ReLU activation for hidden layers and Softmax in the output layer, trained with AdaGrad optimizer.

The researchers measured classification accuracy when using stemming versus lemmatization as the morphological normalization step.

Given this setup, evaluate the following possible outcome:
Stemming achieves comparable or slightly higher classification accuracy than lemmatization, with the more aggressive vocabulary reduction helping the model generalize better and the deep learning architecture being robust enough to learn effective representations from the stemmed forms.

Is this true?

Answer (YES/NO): NO